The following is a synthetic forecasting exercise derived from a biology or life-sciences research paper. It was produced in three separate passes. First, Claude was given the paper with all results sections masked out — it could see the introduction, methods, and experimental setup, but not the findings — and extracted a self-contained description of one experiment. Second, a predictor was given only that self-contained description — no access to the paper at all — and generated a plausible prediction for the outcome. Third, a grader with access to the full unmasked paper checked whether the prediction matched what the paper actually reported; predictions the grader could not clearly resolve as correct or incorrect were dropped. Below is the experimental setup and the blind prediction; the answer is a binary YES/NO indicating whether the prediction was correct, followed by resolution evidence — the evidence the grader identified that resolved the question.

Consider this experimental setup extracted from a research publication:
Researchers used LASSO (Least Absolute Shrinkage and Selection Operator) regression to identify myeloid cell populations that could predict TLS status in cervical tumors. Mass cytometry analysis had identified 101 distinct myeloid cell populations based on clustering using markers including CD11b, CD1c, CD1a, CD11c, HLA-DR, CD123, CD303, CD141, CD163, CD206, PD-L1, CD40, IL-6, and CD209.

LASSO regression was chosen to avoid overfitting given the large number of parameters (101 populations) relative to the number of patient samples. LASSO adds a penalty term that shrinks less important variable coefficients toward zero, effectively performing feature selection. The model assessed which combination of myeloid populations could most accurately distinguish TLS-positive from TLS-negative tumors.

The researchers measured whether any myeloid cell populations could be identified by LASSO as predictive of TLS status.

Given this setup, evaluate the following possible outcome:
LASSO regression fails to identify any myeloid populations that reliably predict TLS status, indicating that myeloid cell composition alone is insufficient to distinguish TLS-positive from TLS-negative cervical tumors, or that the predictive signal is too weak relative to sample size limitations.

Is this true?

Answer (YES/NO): NO